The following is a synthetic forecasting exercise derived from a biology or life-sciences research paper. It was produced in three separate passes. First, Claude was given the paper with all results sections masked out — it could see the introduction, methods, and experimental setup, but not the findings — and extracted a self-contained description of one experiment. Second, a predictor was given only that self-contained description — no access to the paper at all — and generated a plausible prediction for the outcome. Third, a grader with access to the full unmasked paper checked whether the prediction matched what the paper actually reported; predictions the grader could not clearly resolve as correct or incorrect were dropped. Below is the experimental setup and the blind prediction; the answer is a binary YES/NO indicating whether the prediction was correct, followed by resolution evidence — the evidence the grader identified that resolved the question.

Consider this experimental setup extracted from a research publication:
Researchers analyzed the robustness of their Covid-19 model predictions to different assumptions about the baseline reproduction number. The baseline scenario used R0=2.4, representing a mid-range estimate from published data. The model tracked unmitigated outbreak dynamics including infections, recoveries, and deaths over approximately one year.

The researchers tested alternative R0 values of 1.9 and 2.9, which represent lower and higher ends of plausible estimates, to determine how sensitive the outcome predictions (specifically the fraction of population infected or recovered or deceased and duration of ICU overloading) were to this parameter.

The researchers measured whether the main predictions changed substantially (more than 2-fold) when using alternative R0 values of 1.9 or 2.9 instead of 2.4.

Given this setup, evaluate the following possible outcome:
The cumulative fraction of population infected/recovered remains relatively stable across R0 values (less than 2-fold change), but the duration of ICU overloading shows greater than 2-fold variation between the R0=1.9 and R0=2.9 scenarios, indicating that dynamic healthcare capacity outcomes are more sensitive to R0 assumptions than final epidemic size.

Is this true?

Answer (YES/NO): NO